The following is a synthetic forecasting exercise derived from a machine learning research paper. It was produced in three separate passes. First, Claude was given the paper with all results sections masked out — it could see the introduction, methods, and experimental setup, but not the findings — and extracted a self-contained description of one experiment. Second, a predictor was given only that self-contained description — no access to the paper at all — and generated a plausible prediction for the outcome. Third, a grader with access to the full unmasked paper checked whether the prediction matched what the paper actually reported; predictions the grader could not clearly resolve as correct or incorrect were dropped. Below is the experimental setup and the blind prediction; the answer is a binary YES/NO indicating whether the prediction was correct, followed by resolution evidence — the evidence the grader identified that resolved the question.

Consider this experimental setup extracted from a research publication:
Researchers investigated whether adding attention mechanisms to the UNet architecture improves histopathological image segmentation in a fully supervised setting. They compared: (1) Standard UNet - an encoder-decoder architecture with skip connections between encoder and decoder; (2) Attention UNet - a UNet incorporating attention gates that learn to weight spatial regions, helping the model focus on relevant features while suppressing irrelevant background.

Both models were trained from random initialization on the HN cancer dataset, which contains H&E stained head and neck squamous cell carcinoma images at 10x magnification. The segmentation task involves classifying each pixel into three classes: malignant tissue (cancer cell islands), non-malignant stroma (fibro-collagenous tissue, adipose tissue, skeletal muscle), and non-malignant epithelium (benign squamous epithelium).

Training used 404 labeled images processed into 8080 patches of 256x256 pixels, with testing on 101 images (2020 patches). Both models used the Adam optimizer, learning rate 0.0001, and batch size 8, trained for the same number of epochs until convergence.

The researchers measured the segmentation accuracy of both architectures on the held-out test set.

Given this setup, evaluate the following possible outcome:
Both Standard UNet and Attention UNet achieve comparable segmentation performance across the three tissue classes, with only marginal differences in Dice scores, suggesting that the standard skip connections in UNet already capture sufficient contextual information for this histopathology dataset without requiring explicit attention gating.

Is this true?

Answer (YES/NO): NO